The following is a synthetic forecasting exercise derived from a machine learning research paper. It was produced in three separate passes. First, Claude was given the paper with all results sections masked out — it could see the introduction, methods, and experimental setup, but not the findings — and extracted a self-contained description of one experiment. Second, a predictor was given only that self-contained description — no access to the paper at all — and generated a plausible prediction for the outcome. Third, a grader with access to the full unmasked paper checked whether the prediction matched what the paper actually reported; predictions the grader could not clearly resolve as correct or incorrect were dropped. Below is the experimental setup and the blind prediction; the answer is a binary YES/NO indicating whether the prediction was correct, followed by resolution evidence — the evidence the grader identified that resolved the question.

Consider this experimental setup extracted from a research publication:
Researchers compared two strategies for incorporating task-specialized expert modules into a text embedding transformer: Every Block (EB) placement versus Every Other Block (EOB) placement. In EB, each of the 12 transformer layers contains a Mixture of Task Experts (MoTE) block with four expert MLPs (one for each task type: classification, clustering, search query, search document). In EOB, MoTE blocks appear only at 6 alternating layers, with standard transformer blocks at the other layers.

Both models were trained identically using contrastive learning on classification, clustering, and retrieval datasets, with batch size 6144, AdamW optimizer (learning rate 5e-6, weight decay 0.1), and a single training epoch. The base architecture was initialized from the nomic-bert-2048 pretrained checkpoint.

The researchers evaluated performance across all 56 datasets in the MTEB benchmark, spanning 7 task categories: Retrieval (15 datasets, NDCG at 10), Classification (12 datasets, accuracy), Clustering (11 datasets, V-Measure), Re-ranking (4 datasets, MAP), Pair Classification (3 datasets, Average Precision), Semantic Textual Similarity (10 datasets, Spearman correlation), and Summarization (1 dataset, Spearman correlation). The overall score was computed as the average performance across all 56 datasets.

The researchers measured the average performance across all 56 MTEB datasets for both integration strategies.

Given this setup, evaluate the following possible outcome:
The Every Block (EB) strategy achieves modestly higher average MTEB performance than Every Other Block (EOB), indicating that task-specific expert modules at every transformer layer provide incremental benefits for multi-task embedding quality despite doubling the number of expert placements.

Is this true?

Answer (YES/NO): YES